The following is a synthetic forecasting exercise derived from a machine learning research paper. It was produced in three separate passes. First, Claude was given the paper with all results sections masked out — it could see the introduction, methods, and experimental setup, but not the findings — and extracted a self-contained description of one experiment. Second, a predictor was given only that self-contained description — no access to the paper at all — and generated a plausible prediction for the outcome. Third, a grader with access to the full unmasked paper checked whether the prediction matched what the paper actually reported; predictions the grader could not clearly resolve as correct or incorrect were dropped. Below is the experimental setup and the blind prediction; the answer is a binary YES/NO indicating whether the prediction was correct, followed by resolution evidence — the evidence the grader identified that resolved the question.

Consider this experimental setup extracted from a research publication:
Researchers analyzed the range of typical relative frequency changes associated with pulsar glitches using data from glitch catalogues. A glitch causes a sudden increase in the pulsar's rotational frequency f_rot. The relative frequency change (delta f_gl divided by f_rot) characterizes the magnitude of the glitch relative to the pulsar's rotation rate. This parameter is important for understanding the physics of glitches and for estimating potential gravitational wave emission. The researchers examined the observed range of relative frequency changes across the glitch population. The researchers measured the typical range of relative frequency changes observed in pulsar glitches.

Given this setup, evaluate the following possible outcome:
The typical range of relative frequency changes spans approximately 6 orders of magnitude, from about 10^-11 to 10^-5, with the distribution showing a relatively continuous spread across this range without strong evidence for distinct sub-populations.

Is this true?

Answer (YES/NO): NO